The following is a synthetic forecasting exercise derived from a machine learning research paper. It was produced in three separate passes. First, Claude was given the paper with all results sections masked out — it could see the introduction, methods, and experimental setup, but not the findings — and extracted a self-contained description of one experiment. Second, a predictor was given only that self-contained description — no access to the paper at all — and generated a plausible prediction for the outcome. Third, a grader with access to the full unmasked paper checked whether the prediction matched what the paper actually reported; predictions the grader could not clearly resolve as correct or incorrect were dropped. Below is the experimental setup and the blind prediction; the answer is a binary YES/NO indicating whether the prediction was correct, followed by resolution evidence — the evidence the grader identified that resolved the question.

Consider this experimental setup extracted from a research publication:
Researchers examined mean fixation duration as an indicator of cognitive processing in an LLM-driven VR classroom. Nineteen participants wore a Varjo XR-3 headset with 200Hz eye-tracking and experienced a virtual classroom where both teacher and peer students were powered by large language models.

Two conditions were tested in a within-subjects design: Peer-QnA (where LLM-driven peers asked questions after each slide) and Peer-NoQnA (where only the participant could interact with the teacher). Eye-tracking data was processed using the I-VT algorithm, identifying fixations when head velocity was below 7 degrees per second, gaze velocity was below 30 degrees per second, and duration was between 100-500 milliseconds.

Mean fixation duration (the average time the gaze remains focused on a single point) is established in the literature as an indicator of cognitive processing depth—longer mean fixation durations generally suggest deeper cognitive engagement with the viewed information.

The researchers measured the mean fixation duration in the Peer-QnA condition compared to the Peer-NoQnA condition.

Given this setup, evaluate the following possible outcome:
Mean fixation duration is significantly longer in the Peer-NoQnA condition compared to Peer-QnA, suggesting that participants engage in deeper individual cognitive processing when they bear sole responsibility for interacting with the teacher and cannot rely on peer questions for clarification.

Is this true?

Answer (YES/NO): NO